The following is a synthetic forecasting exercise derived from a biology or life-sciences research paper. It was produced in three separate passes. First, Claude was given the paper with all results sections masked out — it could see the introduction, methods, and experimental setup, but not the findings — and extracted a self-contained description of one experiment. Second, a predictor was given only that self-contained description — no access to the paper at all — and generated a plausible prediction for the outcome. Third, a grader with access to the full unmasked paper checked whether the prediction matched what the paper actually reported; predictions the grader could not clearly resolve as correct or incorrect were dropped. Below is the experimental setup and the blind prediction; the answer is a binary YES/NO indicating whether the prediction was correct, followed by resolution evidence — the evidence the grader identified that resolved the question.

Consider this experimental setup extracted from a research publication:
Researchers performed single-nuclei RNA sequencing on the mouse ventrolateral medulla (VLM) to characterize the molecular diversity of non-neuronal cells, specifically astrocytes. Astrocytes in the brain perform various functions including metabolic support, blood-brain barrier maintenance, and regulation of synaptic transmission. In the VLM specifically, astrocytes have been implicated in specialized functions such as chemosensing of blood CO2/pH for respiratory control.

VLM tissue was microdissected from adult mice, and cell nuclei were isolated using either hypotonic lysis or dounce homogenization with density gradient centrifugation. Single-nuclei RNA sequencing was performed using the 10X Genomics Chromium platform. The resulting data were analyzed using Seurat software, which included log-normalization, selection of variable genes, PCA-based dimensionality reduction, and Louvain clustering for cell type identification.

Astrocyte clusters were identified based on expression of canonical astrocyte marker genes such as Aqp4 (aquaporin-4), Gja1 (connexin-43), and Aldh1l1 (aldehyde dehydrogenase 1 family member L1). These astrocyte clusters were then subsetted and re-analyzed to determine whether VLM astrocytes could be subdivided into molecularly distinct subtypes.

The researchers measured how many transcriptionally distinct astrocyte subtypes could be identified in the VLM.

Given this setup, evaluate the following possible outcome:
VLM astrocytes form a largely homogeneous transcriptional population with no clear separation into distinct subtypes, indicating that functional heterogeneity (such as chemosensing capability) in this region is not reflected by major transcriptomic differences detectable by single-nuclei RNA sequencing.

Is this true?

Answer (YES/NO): NO